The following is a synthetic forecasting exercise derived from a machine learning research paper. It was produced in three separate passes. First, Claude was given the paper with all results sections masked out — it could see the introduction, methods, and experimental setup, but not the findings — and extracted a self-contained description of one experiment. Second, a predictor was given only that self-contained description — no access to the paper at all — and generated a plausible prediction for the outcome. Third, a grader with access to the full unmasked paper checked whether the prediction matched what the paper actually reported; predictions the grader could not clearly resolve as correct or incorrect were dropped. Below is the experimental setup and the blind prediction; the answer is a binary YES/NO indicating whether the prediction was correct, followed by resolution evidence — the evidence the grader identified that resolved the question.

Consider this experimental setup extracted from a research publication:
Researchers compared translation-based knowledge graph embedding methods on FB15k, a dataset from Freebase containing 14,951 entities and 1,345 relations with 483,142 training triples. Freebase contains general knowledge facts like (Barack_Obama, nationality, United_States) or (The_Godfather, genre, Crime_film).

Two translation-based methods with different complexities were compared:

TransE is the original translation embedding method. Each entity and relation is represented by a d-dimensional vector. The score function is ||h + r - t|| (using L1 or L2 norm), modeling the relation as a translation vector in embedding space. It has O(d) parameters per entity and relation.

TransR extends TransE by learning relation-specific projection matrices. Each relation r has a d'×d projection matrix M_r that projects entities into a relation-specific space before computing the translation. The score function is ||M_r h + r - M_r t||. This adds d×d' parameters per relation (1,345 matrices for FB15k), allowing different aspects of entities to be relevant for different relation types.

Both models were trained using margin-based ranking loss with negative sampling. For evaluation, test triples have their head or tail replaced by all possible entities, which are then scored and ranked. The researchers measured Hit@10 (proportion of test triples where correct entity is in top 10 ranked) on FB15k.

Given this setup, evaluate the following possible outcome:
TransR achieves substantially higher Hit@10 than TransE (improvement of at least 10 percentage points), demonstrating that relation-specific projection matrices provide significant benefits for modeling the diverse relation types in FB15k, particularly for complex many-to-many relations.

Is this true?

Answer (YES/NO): NO